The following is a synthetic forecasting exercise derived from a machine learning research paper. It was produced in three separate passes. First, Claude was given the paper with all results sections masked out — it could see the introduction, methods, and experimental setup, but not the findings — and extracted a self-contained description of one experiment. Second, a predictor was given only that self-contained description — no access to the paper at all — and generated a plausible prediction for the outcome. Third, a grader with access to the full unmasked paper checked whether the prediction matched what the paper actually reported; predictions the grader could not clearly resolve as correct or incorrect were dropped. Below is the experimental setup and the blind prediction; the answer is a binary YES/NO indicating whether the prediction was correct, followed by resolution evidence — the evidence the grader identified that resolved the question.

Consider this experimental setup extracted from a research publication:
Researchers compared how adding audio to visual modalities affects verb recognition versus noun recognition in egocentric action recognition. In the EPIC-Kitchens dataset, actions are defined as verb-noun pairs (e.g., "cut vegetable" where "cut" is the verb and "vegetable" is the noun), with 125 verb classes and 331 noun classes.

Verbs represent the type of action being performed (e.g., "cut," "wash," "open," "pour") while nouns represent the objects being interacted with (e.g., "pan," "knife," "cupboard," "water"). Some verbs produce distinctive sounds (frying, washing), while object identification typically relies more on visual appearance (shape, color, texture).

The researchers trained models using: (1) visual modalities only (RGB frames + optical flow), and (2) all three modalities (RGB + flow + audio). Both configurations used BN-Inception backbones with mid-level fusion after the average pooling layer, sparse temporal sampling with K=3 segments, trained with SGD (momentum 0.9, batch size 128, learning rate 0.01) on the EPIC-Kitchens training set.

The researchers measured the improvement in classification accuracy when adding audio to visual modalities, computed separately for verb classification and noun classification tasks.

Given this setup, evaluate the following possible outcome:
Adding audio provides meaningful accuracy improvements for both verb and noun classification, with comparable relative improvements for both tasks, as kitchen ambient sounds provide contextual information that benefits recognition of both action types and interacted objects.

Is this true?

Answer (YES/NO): NO